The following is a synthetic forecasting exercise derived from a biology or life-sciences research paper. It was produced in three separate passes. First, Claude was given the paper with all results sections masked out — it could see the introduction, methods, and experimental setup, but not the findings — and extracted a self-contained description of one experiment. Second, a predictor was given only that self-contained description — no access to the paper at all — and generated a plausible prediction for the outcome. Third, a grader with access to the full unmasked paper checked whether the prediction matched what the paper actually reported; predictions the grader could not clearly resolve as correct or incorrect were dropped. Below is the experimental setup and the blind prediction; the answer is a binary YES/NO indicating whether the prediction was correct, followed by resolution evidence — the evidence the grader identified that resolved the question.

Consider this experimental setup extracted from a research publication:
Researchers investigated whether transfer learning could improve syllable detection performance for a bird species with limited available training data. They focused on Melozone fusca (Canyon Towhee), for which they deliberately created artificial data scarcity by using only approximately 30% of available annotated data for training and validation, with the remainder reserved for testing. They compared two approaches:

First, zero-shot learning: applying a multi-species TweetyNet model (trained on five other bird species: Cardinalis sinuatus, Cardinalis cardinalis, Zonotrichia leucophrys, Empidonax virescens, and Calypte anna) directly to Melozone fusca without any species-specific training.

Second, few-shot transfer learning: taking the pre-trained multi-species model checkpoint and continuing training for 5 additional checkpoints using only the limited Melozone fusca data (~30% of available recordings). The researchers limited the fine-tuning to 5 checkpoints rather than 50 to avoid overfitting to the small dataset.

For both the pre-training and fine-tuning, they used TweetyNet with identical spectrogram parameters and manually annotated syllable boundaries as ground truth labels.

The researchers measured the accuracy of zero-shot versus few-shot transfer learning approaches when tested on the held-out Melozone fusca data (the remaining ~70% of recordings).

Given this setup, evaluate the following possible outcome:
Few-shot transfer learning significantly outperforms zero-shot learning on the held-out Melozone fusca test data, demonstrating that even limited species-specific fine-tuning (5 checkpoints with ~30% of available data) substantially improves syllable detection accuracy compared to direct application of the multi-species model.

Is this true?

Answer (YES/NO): NO